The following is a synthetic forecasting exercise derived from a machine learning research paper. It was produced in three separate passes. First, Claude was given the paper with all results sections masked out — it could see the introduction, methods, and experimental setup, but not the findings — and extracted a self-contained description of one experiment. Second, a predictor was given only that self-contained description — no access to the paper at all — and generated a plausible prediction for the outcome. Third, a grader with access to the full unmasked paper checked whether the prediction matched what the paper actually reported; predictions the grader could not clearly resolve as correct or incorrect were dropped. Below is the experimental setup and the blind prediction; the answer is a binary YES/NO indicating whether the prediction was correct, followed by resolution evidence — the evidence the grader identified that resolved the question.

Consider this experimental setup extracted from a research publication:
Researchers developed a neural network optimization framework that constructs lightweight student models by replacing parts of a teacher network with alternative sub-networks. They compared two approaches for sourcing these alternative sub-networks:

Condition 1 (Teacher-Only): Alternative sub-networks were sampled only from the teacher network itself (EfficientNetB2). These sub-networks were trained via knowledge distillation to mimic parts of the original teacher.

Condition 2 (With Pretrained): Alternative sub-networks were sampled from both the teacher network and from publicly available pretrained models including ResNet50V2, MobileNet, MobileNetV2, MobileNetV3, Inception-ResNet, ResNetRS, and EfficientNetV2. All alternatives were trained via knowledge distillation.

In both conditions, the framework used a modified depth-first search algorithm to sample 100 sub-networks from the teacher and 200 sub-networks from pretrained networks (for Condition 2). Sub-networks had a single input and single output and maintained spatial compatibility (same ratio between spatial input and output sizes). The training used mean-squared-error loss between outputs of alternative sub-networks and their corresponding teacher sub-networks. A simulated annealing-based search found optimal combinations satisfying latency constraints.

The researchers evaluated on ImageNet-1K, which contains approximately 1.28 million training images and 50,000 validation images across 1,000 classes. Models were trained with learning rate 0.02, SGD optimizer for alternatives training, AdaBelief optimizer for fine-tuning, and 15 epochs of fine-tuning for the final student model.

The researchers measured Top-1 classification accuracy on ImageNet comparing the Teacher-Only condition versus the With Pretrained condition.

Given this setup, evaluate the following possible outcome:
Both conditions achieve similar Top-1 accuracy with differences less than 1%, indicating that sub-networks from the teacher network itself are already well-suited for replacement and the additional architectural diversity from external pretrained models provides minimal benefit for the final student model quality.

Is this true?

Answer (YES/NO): NO